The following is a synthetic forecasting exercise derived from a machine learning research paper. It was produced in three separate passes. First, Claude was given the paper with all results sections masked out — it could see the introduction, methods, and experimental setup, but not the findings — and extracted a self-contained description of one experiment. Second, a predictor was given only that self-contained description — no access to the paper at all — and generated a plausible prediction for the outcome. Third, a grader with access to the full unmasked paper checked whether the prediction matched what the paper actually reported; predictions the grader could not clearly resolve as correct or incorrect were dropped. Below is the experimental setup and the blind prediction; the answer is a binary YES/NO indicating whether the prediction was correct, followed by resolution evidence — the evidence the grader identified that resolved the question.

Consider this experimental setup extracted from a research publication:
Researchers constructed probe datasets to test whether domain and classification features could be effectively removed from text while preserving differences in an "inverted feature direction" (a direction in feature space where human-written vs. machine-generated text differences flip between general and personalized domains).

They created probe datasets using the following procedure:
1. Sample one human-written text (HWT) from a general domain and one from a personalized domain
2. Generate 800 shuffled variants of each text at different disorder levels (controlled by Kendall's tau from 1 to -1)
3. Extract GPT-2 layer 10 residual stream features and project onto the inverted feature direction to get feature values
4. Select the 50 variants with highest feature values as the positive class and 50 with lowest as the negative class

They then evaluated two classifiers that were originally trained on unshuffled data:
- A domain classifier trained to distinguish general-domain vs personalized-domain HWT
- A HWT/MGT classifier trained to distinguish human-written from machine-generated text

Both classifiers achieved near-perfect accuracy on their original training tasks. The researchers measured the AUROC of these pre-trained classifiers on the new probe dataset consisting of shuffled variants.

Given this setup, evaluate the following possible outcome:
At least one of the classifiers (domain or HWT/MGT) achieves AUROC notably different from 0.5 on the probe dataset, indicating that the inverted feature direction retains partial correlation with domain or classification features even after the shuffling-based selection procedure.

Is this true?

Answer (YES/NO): YES